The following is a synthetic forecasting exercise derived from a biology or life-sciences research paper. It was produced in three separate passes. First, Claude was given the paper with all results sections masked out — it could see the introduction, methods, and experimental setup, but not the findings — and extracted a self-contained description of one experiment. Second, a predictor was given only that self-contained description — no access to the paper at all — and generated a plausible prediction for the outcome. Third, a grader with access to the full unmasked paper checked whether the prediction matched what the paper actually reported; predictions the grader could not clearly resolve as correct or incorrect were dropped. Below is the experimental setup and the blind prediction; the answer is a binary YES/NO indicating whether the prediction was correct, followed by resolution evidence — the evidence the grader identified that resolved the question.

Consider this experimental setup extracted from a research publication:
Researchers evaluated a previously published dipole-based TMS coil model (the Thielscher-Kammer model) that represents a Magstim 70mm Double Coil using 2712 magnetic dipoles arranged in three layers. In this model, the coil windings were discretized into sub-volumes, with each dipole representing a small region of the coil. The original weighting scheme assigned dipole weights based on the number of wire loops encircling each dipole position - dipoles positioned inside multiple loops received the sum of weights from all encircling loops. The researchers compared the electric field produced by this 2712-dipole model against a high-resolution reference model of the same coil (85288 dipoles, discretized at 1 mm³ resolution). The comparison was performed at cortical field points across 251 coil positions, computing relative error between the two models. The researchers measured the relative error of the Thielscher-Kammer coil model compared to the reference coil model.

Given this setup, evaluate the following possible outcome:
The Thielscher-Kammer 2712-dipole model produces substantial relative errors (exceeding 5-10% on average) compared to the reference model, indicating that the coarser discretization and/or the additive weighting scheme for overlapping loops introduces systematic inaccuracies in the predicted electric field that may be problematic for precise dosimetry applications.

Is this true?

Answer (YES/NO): NO